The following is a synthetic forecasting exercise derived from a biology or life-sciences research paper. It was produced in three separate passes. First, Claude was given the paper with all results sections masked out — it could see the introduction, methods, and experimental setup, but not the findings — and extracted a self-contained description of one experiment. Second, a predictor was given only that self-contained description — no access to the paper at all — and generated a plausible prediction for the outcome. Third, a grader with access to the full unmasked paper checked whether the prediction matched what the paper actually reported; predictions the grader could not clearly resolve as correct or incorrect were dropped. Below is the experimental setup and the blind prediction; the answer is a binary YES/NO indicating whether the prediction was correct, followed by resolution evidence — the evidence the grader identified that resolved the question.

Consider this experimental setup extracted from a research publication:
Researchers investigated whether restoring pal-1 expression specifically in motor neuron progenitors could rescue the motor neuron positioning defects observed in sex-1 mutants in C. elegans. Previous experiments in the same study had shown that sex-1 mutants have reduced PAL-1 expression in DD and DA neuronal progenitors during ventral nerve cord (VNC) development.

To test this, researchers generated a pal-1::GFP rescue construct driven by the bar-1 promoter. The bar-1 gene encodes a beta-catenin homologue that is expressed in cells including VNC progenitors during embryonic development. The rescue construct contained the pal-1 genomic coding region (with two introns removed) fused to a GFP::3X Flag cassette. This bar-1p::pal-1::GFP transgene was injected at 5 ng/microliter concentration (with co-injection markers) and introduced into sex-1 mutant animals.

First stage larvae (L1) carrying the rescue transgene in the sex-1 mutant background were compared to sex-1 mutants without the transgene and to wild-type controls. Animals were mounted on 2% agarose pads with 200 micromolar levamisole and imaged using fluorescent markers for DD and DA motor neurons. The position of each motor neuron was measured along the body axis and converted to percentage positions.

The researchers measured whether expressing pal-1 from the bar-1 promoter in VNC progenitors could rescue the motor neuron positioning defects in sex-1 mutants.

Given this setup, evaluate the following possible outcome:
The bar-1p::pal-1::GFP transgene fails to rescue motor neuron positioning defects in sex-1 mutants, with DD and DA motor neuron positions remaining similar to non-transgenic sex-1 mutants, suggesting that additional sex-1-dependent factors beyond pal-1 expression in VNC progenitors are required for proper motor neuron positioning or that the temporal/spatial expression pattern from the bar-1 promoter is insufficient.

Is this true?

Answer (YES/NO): NO